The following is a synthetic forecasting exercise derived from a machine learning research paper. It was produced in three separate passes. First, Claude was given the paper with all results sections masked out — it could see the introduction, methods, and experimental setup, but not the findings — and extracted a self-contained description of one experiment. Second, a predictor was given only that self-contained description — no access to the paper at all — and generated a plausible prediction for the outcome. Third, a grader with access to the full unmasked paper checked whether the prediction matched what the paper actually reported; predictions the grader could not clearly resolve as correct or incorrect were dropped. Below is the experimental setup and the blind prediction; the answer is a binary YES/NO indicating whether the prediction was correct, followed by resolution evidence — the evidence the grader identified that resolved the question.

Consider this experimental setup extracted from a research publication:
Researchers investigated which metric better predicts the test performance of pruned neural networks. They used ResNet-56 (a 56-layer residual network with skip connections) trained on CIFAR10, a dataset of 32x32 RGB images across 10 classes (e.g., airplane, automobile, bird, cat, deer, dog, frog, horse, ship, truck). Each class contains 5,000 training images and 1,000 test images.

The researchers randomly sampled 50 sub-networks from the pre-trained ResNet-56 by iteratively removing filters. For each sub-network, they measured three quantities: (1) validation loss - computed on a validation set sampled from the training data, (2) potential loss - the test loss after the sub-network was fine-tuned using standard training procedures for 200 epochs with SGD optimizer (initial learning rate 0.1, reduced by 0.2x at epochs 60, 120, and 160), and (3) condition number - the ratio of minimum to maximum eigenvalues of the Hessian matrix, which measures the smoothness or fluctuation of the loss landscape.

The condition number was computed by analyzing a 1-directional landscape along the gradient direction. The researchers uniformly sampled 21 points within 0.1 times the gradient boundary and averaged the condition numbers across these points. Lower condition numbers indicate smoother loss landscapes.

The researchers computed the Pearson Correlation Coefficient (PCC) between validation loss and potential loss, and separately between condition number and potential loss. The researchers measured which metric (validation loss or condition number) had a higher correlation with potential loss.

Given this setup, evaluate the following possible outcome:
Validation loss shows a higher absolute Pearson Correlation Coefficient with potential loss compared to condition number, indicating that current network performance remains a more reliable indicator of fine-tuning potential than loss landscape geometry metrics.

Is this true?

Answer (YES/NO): NO